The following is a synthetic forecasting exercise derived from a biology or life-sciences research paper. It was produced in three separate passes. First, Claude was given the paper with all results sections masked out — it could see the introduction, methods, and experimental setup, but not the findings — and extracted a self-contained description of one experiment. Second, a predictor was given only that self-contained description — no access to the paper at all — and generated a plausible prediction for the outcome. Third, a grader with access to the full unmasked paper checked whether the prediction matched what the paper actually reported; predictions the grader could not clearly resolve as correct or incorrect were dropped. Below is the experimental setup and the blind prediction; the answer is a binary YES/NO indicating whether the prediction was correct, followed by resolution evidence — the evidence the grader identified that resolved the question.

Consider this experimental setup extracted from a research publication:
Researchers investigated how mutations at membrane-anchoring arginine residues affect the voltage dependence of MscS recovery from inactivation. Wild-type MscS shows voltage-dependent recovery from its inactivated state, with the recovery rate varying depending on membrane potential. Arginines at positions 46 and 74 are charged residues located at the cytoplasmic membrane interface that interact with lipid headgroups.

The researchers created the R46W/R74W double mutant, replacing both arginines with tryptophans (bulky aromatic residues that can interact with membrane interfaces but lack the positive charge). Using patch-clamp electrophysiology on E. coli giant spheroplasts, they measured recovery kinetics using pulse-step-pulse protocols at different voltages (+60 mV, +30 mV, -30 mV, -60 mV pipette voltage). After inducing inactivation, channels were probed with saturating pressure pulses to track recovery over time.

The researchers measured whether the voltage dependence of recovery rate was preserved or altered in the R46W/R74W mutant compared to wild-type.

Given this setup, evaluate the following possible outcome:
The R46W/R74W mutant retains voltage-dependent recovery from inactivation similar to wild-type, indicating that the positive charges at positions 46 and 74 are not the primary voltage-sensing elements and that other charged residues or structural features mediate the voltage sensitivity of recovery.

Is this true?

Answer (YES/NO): NO